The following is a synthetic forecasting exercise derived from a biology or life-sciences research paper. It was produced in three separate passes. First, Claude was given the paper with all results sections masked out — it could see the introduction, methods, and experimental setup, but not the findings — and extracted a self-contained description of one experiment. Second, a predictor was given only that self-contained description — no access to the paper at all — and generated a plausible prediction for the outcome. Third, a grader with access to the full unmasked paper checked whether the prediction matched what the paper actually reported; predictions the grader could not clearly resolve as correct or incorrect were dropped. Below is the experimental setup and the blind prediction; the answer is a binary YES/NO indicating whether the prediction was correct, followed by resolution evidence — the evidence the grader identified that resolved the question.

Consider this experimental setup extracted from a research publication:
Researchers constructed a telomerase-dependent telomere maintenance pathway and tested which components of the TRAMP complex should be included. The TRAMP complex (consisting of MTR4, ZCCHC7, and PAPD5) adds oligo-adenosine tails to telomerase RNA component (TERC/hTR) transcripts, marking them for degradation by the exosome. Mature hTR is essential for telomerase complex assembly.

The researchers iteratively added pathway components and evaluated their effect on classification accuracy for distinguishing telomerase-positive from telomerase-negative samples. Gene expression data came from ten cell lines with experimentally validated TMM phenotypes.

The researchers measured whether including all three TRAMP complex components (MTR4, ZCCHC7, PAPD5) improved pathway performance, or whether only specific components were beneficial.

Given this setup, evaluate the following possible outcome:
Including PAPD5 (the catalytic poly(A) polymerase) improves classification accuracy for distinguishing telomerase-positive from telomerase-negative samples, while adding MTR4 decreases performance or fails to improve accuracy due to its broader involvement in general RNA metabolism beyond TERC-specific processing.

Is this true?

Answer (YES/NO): YES